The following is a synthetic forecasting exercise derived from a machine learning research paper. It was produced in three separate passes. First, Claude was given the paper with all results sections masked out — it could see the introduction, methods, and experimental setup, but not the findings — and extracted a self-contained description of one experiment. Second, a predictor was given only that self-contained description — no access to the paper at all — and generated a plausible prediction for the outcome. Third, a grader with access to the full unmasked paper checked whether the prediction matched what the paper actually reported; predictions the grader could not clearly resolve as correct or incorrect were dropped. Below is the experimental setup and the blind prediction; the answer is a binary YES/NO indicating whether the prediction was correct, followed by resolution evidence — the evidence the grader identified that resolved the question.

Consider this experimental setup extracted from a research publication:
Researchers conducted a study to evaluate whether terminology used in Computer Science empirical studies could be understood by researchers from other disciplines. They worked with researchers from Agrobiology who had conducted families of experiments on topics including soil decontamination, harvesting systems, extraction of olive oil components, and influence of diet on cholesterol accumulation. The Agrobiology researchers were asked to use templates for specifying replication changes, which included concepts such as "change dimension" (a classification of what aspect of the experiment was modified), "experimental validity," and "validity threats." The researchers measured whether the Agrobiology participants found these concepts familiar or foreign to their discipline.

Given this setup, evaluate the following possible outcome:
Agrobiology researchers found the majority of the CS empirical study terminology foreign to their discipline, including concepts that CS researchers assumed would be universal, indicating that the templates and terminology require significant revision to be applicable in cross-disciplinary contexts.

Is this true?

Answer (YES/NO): NO